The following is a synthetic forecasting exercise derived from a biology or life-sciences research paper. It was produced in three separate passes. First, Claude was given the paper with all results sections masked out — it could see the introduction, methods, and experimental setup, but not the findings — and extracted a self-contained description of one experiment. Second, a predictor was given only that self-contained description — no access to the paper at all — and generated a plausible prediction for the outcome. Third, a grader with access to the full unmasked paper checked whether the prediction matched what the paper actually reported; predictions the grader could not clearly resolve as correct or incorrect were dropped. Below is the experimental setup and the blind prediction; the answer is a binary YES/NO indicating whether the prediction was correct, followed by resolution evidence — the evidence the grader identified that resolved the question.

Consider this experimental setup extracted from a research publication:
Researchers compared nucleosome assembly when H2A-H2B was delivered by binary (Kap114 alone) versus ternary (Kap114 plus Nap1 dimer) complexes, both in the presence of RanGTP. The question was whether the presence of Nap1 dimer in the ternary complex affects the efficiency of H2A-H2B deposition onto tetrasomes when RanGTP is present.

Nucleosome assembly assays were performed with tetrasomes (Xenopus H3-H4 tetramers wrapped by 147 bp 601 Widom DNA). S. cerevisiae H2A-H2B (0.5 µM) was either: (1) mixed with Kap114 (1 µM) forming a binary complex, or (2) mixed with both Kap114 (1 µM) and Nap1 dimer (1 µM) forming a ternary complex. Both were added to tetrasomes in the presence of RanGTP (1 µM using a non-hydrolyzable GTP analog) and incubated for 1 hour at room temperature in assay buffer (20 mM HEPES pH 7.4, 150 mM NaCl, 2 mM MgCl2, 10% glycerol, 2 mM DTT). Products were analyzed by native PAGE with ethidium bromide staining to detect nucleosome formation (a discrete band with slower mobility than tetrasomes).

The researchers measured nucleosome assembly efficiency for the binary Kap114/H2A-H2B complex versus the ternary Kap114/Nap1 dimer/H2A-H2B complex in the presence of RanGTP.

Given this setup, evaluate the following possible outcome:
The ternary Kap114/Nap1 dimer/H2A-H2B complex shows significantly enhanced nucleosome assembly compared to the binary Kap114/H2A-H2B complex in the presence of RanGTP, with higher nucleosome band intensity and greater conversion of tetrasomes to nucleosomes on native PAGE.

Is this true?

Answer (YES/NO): YES